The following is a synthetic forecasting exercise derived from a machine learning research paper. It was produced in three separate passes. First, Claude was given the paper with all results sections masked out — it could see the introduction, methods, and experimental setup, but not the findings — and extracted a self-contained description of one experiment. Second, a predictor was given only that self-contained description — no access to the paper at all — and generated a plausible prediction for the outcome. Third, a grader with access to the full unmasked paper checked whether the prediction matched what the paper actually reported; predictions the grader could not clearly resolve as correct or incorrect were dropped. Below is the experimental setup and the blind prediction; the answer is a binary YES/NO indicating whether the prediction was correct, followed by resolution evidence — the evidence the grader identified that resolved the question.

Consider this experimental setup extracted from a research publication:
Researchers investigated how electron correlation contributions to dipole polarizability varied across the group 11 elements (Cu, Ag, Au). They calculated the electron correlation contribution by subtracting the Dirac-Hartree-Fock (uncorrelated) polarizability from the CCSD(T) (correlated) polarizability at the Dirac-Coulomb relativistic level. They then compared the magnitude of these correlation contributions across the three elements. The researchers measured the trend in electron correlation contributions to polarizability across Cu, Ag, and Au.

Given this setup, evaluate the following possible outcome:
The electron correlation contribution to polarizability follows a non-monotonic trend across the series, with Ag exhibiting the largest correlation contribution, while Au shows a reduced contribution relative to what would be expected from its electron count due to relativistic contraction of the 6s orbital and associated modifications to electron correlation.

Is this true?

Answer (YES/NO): YES